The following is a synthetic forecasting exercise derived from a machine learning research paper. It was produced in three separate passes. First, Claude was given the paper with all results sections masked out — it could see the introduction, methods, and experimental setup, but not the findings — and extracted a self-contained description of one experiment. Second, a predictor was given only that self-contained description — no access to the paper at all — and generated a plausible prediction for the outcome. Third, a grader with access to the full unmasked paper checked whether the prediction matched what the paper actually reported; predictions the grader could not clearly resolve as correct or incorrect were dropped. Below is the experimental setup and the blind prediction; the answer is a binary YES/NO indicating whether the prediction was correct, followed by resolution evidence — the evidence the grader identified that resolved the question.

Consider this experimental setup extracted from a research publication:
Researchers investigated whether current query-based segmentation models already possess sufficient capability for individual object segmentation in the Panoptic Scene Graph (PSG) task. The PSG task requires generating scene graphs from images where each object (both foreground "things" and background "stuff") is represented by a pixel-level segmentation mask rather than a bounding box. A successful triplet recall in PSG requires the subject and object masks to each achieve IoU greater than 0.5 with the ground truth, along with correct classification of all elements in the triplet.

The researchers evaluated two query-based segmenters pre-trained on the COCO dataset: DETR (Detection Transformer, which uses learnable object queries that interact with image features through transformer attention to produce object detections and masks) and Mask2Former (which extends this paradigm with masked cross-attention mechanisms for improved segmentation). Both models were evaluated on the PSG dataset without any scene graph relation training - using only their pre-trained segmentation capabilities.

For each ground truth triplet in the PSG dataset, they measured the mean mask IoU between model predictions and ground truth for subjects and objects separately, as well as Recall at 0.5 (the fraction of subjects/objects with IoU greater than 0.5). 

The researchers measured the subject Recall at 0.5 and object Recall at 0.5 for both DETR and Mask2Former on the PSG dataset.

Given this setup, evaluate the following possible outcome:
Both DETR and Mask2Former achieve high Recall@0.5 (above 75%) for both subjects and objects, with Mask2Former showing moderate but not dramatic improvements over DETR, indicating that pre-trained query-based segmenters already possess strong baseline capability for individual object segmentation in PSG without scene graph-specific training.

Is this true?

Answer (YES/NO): YES